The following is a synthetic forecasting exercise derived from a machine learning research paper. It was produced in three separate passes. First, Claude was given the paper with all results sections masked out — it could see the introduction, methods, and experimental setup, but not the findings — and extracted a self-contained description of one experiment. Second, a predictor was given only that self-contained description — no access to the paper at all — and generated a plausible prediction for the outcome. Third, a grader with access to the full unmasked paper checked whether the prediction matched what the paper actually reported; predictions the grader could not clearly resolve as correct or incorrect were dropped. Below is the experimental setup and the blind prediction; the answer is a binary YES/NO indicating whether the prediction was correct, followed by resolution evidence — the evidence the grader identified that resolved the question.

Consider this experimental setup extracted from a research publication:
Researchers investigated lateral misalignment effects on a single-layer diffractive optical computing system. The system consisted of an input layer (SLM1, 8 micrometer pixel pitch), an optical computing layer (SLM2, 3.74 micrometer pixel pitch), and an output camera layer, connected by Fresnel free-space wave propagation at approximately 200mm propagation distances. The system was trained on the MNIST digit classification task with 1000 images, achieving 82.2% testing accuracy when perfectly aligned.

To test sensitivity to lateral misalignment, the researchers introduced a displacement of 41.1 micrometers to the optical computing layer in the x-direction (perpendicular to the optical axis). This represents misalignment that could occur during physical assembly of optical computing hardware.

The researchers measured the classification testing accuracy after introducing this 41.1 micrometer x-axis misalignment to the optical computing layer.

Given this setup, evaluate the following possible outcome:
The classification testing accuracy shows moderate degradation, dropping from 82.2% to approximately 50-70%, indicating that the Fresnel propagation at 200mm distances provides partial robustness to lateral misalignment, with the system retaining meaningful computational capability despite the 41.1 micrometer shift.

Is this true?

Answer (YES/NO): YES